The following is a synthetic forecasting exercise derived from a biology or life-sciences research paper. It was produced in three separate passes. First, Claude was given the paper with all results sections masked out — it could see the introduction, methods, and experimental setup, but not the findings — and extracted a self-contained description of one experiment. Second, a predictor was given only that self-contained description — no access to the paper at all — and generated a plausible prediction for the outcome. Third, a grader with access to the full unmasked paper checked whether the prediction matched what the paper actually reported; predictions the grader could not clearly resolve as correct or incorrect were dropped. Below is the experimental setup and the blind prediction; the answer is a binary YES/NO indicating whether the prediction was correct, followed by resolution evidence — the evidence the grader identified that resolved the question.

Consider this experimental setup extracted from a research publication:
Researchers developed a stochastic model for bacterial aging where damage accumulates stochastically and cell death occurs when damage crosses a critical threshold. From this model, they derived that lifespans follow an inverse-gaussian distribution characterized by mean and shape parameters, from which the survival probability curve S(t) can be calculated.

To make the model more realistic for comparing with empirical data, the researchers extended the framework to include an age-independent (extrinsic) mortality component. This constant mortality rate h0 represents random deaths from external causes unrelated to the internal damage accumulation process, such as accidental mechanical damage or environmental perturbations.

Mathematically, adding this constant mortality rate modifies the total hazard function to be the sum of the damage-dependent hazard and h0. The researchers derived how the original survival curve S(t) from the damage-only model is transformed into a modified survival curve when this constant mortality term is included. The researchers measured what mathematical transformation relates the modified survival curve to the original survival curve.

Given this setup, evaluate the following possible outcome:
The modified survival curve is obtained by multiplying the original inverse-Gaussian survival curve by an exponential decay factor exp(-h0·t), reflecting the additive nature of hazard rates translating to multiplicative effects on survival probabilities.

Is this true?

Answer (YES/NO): YES